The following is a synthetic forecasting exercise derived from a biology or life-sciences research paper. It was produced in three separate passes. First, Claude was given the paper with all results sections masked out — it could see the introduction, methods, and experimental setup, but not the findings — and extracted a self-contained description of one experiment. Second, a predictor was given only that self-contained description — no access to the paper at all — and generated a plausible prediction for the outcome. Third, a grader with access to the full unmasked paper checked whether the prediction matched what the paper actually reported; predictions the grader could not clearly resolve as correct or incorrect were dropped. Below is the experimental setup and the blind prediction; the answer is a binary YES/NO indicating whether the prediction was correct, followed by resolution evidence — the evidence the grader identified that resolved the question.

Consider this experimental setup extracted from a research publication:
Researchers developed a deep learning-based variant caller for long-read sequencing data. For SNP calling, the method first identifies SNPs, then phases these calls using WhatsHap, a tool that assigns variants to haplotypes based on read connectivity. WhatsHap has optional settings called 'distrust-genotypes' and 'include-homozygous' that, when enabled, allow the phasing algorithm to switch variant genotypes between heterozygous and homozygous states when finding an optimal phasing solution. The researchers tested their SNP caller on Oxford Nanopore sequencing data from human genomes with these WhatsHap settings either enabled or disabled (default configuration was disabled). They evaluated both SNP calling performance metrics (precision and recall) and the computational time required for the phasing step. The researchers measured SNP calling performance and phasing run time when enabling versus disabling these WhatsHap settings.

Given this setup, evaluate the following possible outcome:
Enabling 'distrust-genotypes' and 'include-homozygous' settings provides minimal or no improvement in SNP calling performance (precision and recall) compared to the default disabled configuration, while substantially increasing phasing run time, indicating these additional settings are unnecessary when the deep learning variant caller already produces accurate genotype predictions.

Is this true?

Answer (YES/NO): YES